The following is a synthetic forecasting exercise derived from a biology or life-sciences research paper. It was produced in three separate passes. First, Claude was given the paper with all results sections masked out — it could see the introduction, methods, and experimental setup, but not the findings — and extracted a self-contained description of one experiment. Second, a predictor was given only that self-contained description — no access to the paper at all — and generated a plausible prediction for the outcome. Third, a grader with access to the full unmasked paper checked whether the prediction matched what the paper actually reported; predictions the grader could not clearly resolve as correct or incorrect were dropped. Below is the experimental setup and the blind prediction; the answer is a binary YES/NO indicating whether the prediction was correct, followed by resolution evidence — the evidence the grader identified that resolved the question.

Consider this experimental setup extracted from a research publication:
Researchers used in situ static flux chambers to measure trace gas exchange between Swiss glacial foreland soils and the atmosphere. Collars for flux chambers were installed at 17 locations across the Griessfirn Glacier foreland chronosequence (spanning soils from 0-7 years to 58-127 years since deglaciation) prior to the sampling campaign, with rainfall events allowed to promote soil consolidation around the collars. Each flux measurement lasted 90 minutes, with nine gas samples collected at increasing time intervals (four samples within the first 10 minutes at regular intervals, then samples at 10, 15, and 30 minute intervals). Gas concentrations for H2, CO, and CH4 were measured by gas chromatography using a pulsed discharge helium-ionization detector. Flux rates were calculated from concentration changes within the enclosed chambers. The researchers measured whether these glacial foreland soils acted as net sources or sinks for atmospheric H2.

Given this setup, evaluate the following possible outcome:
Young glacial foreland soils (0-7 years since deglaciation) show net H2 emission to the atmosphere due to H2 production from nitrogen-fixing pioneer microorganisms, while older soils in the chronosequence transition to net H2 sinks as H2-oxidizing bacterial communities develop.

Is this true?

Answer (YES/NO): NO